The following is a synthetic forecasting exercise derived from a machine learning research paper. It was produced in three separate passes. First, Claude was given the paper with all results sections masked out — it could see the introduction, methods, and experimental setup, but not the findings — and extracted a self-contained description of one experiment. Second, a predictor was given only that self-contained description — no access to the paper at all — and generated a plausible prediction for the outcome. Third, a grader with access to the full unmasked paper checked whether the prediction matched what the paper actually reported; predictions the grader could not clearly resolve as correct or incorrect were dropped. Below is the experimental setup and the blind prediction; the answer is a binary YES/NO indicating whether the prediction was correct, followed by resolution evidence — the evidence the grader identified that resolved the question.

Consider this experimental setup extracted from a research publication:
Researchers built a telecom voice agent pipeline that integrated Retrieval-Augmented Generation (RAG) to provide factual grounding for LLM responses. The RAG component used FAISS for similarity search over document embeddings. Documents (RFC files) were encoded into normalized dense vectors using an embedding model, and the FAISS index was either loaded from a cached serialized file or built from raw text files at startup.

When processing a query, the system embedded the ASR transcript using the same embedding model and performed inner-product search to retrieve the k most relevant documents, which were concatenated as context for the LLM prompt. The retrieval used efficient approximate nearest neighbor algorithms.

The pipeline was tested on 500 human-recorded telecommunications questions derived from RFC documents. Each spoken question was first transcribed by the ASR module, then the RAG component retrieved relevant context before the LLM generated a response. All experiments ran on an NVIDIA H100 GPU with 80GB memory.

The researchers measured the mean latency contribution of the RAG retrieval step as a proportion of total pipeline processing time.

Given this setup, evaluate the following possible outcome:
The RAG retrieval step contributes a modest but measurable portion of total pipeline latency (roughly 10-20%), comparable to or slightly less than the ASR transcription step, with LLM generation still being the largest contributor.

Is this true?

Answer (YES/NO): NO